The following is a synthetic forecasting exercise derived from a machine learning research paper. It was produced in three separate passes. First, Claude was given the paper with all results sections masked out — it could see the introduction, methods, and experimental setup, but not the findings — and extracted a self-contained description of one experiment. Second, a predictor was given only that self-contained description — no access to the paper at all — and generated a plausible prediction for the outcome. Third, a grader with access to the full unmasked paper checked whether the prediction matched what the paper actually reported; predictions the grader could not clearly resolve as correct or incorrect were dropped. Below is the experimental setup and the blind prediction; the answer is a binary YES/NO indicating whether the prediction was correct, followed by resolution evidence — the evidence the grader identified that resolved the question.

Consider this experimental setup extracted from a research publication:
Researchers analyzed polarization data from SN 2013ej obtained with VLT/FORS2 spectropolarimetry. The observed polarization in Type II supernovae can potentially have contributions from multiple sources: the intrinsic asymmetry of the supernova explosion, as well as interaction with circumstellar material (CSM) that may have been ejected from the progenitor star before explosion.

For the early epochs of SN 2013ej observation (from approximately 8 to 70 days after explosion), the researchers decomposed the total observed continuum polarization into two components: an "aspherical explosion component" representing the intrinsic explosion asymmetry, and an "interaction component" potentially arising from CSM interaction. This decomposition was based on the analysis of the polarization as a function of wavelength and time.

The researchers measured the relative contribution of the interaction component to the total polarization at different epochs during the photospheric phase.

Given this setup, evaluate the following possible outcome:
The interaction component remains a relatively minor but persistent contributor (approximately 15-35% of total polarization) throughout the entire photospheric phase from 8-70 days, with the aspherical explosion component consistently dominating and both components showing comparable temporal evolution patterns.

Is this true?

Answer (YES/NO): NO